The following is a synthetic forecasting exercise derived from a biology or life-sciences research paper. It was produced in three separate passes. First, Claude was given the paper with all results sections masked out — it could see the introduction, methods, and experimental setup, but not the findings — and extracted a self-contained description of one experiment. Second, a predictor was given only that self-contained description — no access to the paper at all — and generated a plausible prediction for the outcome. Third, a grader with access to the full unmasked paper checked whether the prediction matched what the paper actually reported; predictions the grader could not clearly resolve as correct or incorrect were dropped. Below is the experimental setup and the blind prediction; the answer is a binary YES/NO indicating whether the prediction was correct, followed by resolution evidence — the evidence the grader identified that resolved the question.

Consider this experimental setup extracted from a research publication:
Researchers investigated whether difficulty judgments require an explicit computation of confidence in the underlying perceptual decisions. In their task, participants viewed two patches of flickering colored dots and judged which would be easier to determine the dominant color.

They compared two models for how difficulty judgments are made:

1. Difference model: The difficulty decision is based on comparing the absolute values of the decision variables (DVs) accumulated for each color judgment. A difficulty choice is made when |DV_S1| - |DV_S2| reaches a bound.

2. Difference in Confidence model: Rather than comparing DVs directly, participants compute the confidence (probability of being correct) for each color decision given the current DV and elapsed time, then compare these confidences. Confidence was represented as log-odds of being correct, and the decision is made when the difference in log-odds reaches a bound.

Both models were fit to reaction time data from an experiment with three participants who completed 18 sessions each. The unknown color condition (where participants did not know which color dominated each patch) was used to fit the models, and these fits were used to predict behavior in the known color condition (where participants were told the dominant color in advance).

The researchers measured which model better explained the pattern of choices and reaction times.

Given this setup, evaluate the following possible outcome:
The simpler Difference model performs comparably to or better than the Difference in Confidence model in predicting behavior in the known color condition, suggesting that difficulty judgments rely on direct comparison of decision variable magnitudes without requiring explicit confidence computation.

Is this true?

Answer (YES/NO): YES